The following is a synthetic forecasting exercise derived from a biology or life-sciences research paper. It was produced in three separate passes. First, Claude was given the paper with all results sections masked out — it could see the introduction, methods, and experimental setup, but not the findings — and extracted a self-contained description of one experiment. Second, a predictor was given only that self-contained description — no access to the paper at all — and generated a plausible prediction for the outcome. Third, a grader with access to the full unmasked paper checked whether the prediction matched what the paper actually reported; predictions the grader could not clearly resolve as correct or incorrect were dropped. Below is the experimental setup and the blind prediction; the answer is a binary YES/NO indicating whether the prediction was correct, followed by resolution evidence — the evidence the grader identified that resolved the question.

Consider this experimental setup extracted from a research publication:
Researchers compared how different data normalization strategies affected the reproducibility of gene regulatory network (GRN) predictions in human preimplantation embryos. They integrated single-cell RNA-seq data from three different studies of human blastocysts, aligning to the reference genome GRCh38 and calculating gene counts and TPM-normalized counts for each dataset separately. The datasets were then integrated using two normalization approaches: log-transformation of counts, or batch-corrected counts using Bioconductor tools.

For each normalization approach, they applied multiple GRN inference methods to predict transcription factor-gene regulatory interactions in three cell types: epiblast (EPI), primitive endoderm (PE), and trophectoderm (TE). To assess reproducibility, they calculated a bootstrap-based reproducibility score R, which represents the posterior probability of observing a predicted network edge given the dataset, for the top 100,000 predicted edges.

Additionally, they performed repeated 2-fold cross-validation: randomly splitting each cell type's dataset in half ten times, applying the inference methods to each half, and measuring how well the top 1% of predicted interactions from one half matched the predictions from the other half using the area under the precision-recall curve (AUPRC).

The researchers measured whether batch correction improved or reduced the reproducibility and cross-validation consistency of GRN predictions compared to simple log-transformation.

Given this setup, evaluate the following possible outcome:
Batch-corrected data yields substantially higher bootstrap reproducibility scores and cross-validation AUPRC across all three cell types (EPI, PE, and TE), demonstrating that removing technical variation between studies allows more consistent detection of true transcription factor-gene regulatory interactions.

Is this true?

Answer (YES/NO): NO